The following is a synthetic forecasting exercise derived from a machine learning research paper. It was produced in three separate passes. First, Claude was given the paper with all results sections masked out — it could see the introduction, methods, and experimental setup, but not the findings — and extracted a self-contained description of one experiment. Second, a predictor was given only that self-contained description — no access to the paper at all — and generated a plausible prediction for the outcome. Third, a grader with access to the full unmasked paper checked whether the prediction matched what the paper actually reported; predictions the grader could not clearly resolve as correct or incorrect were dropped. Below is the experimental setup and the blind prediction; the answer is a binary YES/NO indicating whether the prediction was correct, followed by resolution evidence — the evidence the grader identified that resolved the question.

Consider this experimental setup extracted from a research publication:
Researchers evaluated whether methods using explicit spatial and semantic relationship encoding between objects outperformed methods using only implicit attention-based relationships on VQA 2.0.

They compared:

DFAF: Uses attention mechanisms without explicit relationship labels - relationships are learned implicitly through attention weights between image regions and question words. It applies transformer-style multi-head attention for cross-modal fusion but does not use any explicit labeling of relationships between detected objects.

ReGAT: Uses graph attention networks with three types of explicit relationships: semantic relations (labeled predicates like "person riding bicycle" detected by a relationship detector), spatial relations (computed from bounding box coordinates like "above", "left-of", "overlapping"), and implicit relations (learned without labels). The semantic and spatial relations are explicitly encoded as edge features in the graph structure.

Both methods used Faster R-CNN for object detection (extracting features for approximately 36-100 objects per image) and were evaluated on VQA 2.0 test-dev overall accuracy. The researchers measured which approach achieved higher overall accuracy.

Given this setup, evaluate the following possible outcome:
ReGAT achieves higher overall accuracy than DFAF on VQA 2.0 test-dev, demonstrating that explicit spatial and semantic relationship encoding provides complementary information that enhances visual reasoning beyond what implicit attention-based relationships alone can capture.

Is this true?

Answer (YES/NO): YES